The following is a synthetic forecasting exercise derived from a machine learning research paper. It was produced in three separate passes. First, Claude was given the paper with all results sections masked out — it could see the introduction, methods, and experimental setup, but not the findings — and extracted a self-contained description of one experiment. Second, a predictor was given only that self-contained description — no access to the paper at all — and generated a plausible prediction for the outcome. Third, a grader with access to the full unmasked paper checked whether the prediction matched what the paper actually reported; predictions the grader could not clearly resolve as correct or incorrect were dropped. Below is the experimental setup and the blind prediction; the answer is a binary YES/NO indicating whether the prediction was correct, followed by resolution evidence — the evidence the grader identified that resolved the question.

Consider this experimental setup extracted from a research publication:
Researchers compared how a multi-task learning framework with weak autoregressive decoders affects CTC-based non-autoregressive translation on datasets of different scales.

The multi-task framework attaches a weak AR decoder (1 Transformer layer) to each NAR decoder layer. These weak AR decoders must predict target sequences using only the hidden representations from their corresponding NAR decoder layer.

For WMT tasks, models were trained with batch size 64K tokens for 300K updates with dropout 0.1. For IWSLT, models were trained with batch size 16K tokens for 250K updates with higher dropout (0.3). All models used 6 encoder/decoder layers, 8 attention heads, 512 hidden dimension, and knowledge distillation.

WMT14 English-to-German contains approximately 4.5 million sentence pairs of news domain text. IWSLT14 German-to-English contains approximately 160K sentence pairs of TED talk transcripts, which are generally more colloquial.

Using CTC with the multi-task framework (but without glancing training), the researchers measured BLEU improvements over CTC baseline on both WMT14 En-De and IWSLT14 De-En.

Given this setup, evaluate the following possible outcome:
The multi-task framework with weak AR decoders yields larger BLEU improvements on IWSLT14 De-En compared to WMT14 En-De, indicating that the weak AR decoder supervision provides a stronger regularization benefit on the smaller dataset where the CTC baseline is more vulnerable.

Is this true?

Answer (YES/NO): YES